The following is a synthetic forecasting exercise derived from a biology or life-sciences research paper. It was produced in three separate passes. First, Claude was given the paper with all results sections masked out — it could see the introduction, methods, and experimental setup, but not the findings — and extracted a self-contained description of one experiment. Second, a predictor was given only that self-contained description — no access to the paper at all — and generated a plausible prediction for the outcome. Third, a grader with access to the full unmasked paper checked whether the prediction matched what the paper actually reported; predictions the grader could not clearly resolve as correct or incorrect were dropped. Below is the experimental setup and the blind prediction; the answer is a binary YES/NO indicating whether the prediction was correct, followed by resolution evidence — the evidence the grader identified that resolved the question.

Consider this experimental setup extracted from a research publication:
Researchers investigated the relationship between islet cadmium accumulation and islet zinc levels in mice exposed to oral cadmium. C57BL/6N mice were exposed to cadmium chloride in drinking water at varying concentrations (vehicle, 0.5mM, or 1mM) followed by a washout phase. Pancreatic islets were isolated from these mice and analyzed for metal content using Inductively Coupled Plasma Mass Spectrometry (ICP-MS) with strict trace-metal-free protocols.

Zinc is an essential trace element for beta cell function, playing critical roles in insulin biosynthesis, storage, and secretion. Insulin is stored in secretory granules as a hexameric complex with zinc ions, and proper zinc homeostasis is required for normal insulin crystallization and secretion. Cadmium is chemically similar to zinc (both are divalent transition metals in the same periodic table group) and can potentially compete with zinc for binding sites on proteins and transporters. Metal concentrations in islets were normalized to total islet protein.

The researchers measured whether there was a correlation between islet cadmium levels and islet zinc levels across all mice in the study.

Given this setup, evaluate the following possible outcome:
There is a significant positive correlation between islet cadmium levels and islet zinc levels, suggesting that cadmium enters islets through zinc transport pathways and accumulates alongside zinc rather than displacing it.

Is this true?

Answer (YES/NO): NO